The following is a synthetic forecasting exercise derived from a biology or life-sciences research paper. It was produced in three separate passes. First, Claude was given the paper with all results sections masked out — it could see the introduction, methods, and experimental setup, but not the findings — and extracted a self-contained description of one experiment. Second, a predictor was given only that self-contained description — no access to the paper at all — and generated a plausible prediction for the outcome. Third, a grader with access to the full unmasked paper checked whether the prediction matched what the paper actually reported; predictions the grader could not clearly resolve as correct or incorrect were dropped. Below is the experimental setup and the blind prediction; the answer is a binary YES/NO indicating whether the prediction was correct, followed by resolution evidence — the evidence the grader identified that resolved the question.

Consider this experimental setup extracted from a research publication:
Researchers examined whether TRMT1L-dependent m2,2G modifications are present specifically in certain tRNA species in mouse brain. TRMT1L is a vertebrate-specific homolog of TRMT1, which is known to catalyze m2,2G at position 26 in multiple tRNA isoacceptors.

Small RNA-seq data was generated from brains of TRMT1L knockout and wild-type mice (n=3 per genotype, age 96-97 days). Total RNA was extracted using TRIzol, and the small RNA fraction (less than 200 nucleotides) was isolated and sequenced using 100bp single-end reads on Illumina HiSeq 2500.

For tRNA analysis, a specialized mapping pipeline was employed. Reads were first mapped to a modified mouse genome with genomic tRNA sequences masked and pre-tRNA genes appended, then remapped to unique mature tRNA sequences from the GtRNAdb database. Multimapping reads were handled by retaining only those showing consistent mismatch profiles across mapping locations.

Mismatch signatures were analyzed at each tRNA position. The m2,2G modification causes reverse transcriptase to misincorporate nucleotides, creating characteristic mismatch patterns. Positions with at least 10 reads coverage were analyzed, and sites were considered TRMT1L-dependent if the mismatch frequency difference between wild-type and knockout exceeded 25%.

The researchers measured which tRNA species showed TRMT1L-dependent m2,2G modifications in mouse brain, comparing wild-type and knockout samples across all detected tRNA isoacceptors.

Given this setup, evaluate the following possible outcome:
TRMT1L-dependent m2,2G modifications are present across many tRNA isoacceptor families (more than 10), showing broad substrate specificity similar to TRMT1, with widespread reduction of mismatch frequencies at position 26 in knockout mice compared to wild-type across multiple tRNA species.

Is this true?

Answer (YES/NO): NO